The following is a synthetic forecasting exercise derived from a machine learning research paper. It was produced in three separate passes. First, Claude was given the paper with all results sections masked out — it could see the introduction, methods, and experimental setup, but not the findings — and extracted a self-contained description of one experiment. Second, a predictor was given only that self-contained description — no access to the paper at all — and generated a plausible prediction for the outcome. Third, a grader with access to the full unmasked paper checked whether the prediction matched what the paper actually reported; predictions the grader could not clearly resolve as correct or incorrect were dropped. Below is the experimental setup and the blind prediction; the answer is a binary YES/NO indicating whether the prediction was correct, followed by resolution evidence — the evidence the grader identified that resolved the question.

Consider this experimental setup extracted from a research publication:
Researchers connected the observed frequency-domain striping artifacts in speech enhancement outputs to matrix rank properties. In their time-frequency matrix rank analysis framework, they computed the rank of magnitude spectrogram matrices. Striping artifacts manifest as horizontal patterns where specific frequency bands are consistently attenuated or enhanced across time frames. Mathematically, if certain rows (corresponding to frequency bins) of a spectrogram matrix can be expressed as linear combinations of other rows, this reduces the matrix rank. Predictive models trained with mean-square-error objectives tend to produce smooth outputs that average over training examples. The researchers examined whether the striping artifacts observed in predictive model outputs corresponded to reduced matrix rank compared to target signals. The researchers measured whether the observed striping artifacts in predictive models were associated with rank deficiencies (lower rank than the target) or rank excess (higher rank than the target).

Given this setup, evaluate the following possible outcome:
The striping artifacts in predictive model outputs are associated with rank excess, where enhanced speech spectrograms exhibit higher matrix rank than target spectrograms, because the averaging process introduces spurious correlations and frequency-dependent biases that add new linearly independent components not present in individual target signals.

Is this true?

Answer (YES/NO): NO